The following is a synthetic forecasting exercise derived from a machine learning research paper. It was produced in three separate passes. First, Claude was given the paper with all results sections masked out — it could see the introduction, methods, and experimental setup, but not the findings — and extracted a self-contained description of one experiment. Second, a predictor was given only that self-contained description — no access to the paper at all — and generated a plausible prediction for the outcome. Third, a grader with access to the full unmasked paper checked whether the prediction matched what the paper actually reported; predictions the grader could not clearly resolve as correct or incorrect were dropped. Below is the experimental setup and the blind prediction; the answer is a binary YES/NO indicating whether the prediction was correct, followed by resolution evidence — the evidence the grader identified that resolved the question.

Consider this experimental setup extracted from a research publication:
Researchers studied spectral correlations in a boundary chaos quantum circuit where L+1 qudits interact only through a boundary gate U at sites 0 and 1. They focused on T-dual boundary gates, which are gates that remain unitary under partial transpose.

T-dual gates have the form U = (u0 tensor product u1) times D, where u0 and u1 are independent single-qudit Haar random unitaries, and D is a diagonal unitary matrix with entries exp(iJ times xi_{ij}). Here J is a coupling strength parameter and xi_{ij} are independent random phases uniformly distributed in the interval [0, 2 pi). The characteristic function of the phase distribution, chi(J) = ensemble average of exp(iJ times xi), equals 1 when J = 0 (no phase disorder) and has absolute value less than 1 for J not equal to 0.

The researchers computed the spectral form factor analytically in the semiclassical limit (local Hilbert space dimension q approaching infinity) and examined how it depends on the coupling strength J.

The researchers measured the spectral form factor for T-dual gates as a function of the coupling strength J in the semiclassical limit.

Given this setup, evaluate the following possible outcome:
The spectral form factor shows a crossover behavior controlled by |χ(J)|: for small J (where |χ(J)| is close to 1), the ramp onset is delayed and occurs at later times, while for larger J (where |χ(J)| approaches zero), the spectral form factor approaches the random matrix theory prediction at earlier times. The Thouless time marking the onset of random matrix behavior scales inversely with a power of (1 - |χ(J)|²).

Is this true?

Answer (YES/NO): NO